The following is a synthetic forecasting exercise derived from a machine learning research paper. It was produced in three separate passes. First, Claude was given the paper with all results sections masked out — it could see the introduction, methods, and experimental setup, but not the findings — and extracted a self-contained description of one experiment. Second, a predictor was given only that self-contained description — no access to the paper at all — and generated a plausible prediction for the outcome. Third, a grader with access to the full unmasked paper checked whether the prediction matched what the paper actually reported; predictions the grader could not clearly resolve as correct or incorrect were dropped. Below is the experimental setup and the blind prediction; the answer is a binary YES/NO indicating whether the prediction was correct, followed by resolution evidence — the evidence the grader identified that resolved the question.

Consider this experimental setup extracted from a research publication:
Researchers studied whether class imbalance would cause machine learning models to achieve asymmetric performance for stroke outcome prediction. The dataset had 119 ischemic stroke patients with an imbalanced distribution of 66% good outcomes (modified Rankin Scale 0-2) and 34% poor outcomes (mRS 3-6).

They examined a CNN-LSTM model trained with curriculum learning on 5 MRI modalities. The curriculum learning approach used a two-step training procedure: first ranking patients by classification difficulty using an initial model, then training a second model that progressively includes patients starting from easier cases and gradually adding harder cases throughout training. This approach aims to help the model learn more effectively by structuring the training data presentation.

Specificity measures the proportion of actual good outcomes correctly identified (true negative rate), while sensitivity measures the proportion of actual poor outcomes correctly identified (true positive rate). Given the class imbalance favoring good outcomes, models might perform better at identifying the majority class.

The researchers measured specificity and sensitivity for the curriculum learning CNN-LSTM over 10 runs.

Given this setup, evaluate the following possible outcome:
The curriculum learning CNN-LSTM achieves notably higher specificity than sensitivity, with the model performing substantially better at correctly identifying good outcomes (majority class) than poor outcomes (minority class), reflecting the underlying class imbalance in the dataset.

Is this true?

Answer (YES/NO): NO